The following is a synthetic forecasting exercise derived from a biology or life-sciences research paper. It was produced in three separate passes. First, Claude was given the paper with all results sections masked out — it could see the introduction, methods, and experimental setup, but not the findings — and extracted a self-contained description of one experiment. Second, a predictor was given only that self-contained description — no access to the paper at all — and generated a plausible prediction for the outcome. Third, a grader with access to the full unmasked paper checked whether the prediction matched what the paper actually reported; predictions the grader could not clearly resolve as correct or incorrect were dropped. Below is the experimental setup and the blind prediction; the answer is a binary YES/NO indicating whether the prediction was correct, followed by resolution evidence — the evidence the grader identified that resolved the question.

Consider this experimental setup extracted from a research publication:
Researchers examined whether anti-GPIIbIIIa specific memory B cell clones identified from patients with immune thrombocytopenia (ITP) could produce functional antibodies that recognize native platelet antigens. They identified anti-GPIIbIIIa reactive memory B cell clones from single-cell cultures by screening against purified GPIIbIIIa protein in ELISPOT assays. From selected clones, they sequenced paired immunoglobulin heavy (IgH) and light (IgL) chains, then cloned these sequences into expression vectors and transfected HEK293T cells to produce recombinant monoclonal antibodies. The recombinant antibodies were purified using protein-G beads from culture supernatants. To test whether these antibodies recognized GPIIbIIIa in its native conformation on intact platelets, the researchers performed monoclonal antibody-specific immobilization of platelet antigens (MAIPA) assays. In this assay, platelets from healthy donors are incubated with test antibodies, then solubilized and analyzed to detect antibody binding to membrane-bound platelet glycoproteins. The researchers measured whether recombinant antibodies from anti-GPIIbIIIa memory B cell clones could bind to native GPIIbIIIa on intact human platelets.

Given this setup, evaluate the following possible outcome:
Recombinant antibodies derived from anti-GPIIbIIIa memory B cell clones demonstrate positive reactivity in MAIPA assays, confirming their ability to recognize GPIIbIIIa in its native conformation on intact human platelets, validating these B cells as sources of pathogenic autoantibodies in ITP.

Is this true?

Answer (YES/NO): YES